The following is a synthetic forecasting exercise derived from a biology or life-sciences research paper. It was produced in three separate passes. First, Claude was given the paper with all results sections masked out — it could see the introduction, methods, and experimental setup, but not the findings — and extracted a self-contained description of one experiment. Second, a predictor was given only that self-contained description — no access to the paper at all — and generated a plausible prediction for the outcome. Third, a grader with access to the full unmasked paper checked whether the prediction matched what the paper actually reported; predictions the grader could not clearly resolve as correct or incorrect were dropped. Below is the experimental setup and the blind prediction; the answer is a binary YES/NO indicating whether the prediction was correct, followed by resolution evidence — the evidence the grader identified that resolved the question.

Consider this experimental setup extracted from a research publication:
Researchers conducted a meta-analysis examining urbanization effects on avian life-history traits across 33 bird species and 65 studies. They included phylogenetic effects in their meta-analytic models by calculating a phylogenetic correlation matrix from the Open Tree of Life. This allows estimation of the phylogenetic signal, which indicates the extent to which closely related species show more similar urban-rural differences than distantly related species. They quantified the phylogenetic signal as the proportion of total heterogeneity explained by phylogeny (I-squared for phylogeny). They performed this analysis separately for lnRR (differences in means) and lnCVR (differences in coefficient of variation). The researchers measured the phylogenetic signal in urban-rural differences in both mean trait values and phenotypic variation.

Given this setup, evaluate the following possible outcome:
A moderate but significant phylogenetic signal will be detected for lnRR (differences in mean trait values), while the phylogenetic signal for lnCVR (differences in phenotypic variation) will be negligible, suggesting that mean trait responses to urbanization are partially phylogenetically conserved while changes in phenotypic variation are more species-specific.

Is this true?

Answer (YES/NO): NO